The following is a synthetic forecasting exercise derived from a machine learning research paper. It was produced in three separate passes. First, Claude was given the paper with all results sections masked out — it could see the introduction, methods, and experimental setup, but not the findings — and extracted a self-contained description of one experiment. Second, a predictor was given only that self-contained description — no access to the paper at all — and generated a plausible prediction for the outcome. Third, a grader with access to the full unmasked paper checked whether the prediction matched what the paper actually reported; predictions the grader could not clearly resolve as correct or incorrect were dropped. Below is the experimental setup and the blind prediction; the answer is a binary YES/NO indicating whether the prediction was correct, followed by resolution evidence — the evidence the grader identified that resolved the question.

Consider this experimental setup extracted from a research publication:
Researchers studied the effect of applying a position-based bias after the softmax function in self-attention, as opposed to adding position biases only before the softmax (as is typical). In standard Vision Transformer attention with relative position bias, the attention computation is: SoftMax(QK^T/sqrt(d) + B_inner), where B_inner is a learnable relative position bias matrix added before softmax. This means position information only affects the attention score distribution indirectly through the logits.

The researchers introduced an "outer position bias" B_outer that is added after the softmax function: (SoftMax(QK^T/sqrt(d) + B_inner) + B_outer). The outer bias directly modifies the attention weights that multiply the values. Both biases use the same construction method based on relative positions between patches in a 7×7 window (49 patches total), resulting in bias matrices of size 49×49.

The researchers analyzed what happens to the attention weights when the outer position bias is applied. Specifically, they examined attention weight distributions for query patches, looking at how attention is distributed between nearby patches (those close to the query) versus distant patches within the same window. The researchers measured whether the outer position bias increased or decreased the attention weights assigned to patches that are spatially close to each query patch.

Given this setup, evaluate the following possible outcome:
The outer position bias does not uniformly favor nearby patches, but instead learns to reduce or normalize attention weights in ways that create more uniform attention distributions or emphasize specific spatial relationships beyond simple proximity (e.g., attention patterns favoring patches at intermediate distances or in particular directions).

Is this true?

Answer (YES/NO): YES